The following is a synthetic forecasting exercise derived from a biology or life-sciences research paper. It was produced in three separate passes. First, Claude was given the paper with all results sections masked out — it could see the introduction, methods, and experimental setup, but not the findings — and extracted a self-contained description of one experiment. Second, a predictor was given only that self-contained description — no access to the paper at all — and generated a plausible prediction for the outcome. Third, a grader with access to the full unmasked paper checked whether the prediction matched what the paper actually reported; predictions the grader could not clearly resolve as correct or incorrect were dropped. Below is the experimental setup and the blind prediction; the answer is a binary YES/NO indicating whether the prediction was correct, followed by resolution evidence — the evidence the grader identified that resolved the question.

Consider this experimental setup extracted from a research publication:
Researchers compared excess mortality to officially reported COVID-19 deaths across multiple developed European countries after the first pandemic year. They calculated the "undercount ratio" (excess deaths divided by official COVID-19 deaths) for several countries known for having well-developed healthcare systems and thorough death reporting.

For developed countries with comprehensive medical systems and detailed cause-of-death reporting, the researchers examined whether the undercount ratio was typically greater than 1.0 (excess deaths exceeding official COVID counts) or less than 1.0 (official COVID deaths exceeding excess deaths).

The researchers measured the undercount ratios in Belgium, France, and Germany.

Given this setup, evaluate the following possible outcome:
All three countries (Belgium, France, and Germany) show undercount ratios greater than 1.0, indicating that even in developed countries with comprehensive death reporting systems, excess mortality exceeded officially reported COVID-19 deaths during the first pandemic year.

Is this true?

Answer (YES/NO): NO